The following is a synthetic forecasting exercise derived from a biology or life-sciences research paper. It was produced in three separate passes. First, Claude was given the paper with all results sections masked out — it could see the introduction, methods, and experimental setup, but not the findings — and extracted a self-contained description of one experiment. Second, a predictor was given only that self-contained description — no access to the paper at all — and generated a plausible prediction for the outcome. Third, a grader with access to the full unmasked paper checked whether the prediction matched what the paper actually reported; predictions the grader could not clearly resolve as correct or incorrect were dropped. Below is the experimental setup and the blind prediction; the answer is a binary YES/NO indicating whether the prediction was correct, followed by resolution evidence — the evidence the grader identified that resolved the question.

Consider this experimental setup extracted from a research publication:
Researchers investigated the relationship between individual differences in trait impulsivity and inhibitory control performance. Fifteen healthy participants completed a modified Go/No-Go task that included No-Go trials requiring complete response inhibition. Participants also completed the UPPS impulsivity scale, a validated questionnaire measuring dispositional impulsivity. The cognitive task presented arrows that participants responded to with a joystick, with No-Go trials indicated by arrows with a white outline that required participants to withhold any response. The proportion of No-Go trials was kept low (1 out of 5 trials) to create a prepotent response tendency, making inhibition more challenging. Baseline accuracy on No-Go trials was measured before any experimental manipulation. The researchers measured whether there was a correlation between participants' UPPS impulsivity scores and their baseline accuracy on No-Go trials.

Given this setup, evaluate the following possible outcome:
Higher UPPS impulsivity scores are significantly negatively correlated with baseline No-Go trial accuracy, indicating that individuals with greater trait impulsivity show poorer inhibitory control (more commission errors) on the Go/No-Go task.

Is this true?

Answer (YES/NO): YES